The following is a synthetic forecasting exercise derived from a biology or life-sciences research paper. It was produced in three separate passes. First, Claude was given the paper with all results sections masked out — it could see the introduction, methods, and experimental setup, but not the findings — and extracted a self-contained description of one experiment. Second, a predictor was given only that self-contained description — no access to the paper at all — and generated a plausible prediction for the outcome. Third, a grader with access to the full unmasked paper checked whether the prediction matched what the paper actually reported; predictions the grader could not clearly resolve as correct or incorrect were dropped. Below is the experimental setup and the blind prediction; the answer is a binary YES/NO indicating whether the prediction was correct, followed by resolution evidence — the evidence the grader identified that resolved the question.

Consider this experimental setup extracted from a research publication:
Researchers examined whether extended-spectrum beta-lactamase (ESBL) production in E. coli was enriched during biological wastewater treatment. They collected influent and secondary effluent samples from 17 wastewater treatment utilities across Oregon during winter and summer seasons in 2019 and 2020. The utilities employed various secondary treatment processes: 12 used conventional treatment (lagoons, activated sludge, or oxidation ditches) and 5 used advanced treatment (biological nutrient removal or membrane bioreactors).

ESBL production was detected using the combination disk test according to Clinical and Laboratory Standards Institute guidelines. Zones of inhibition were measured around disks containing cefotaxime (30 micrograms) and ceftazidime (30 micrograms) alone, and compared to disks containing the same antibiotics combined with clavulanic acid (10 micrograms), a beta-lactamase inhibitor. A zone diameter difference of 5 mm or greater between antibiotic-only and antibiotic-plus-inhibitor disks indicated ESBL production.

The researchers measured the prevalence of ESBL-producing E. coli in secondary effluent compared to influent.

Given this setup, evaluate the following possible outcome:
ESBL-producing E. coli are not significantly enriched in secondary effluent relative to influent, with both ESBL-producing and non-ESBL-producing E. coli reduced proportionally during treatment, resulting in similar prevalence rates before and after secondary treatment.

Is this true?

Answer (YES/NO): YES